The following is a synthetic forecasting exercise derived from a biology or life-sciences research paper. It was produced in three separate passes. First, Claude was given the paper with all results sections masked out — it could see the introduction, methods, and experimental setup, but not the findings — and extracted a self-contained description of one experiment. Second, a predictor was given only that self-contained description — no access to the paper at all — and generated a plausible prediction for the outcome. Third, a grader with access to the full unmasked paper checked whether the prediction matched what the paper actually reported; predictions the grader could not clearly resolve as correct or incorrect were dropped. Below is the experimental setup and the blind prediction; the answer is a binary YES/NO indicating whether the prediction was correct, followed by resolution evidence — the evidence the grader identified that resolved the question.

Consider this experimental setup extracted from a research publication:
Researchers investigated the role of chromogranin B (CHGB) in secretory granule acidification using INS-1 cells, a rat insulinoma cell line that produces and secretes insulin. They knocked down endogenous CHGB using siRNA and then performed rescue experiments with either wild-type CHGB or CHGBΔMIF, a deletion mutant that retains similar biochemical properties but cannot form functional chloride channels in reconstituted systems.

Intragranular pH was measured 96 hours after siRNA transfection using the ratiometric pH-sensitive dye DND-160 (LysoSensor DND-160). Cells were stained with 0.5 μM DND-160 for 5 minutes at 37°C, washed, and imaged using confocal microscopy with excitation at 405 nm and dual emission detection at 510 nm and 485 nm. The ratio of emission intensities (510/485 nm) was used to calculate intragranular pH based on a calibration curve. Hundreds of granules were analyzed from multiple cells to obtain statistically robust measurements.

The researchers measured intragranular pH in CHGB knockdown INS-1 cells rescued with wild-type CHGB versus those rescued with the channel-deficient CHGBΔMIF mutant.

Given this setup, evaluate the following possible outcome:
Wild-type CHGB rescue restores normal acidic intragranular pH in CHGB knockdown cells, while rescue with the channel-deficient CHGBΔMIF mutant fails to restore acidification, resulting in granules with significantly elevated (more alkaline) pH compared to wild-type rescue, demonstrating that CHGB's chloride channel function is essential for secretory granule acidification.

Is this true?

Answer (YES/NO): YES